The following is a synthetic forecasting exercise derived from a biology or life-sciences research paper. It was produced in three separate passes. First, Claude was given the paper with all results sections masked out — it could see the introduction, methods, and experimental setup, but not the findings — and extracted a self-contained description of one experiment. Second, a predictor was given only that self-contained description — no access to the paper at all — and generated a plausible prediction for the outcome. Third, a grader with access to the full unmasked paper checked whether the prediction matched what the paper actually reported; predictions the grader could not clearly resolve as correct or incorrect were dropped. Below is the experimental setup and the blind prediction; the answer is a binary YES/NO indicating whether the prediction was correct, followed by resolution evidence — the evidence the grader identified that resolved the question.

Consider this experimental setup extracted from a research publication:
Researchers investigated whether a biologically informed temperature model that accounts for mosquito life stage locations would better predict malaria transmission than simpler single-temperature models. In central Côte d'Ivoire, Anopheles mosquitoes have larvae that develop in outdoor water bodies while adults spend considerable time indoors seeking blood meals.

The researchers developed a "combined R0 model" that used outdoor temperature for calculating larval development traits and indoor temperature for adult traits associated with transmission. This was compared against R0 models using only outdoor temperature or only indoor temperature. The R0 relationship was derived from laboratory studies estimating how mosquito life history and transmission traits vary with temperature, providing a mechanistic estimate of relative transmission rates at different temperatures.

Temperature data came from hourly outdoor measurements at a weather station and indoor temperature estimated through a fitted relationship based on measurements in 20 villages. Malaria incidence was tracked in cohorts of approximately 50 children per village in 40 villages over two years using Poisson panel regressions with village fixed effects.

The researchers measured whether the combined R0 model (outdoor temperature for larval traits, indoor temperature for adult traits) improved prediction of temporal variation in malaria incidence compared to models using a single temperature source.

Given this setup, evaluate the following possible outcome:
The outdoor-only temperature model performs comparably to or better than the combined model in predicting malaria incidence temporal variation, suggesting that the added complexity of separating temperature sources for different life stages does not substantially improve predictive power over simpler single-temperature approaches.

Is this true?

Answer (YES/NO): NO